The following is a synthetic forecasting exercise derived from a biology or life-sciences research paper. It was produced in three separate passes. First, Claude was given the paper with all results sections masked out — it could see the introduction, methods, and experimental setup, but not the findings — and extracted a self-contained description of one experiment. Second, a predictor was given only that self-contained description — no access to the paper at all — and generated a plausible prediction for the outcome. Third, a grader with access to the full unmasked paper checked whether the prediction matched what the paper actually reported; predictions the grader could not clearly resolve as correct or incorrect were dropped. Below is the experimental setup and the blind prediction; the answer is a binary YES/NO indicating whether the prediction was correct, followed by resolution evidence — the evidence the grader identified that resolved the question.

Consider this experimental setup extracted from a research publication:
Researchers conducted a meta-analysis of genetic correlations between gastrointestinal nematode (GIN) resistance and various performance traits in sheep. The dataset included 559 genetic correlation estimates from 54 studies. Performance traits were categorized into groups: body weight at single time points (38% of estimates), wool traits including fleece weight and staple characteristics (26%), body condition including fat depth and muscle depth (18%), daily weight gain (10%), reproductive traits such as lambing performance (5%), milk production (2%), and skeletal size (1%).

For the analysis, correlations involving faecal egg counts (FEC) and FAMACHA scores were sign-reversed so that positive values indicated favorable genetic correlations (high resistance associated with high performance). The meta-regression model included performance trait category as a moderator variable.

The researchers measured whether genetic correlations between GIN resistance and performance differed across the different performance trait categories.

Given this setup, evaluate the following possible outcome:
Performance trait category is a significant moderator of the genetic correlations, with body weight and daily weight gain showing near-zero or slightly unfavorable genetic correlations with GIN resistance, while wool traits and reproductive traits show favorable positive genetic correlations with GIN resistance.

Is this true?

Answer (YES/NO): NO